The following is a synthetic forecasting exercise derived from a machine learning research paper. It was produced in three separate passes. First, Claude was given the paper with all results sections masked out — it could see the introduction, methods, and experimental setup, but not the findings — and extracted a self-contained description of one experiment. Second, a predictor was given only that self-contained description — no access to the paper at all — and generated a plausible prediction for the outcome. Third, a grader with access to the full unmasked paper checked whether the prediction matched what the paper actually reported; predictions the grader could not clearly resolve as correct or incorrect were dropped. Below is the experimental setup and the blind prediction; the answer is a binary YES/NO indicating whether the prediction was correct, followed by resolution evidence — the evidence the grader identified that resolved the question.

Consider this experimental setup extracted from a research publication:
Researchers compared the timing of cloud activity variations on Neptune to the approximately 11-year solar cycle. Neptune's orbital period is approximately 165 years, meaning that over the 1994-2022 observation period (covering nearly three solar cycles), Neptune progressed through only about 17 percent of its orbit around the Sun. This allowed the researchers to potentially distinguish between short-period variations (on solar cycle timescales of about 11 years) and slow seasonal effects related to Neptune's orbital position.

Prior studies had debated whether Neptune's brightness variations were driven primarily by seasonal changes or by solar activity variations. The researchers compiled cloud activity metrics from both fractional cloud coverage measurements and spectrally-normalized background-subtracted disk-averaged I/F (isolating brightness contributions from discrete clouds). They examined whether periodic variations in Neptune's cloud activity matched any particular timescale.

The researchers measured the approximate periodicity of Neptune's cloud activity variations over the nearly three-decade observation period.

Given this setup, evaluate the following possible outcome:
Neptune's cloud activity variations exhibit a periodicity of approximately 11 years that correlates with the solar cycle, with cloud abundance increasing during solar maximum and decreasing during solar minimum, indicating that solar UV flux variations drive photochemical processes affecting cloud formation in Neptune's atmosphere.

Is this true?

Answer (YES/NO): NO